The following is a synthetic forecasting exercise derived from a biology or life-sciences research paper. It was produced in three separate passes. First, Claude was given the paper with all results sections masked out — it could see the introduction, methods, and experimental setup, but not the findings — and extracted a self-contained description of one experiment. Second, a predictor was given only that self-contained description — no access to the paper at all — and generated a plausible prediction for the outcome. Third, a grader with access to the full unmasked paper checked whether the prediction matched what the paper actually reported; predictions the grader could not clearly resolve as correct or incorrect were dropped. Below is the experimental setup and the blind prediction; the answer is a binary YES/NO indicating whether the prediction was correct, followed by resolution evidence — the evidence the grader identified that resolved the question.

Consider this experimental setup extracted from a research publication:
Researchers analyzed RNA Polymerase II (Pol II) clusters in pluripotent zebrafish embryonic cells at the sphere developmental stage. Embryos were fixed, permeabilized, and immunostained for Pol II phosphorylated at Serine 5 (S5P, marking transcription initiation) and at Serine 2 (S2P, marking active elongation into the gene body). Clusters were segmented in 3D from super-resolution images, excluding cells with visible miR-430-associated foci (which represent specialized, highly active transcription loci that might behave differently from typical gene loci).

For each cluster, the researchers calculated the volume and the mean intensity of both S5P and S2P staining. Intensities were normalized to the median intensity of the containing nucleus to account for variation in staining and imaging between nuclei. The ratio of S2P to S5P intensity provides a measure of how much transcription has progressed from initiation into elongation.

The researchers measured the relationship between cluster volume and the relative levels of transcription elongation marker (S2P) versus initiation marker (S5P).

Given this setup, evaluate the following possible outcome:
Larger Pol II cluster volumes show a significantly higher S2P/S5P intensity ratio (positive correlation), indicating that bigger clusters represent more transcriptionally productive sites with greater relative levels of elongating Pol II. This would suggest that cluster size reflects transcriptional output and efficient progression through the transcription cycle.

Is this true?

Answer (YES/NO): NO